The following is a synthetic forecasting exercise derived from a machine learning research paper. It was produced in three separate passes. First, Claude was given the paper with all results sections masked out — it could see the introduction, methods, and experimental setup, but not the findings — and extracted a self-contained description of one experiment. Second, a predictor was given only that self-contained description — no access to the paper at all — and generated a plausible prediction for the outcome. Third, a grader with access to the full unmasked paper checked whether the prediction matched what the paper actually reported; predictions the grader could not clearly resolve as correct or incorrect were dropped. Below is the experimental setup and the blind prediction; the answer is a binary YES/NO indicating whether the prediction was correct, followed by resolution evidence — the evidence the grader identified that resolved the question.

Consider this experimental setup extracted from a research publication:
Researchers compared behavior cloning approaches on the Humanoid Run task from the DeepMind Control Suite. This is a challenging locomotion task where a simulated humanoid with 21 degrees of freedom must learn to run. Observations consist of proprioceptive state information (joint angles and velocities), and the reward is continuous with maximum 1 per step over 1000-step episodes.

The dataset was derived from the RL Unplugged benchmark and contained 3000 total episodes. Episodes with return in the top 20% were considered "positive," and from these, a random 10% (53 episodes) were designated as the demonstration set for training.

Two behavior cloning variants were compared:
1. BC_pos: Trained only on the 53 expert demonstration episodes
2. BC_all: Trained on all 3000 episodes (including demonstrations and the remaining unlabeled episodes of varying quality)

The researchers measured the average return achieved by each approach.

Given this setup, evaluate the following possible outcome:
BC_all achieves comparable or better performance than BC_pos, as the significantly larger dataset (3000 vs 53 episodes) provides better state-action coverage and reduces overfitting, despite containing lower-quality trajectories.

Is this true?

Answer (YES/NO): YES